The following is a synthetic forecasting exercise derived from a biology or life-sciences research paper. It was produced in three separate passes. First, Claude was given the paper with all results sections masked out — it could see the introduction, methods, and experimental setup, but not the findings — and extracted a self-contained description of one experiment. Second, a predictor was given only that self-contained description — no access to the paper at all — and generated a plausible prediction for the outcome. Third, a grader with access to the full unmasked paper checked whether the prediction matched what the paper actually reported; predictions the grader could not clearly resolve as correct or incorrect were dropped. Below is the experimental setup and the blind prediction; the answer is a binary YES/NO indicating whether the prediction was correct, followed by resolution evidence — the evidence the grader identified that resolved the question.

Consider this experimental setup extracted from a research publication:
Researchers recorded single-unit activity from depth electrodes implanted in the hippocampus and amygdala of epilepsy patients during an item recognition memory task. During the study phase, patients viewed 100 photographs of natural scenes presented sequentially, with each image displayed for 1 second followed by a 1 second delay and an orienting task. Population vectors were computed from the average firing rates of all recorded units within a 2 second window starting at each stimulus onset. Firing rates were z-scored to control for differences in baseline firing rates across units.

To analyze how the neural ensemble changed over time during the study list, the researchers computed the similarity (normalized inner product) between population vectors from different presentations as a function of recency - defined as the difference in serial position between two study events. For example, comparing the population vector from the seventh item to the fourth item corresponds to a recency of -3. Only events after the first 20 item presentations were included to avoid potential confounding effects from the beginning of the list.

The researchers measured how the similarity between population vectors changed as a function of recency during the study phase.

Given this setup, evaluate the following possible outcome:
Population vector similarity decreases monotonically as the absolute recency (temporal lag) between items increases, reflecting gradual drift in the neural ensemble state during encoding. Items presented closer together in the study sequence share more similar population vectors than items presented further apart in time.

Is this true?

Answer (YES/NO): YES